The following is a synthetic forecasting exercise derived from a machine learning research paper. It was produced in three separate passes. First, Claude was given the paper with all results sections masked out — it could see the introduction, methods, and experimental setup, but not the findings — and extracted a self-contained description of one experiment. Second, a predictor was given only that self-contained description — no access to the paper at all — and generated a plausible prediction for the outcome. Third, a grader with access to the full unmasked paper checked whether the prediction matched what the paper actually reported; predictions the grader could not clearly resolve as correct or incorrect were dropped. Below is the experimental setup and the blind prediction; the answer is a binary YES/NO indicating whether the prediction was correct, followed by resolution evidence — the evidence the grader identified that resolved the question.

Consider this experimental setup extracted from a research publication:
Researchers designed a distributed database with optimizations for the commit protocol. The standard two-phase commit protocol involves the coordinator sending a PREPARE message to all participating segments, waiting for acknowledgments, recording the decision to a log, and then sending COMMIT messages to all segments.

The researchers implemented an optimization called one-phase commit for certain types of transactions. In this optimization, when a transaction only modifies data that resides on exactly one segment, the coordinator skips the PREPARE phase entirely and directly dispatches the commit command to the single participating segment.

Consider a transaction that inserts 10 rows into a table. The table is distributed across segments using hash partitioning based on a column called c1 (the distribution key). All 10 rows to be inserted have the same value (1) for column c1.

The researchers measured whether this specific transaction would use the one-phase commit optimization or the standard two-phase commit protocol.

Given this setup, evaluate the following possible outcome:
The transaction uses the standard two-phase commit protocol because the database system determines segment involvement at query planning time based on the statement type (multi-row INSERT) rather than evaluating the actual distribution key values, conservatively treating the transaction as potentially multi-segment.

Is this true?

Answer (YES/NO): NO